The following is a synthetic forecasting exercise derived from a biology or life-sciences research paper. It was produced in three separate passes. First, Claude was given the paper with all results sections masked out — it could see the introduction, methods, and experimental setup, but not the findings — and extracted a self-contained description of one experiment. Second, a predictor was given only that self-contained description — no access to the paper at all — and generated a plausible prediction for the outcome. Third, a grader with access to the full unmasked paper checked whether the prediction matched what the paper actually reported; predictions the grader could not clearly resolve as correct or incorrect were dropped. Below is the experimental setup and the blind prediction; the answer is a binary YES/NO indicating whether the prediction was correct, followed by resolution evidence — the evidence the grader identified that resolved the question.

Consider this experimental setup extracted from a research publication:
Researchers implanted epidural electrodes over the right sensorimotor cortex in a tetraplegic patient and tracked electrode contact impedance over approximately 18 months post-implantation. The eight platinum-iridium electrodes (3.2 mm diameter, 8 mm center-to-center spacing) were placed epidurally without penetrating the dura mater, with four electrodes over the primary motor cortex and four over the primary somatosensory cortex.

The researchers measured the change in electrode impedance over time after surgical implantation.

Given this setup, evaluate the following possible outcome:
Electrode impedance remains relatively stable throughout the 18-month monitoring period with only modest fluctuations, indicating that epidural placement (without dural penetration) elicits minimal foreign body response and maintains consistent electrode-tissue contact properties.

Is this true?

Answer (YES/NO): NO